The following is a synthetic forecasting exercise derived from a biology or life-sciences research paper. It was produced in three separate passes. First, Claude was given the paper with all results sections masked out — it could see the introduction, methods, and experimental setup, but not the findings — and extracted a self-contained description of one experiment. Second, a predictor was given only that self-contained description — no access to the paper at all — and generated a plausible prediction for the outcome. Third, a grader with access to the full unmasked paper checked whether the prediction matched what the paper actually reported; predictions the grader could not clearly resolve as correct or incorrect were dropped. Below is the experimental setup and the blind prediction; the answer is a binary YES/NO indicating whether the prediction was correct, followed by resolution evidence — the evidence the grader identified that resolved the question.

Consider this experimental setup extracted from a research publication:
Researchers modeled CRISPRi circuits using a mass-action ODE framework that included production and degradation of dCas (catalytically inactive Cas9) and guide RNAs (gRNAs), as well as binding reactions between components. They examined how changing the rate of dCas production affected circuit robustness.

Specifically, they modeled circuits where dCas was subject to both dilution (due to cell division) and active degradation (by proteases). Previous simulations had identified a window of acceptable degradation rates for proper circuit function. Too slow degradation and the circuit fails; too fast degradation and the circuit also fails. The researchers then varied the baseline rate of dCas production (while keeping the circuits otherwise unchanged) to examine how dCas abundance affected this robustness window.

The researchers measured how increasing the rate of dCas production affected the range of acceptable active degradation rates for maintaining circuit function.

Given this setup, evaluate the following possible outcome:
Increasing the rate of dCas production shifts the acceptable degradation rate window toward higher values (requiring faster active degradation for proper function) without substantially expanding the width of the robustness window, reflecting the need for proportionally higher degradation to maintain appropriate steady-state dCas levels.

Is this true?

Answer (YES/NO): NO